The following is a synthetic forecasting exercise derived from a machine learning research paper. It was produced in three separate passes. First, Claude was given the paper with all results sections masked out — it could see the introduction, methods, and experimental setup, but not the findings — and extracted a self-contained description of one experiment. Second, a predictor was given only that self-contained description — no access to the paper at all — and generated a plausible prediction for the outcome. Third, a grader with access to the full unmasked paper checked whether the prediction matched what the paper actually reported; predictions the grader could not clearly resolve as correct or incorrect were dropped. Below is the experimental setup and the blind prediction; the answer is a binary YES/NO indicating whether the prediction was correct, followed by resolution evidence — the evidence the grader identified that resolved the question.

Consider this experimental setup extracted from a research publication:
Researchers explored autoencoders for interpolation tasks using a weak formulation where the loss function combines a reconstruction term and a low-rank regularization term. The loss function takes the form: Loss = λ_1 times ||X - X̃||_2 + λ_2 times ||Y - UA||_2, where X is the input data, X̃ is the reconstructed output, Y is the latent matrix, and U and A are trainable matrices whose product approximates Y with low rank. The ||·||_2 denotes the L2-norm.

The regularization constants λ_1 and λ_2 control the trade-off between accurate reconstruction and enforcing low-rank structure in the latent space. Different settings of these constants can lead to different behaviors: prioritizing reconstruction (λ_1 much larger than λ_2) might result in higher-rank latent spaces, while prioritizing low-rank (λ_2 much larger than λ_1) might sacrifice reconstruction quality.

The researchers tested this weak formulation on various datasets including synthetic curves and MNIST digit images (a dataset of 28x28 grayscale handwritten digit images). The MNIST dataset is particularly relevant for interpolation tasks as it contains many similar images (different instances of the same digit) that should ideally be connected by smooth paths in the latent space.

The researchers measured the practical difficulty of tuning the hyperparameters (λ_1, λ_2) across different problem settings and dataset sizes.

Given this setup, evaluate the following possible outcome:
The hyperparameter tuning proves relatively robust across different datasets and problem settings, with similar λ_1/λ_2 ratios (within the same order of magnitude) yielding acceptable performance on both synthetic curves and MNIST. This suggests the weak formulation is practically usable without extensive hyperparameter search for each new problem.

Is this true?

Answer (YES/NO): NO